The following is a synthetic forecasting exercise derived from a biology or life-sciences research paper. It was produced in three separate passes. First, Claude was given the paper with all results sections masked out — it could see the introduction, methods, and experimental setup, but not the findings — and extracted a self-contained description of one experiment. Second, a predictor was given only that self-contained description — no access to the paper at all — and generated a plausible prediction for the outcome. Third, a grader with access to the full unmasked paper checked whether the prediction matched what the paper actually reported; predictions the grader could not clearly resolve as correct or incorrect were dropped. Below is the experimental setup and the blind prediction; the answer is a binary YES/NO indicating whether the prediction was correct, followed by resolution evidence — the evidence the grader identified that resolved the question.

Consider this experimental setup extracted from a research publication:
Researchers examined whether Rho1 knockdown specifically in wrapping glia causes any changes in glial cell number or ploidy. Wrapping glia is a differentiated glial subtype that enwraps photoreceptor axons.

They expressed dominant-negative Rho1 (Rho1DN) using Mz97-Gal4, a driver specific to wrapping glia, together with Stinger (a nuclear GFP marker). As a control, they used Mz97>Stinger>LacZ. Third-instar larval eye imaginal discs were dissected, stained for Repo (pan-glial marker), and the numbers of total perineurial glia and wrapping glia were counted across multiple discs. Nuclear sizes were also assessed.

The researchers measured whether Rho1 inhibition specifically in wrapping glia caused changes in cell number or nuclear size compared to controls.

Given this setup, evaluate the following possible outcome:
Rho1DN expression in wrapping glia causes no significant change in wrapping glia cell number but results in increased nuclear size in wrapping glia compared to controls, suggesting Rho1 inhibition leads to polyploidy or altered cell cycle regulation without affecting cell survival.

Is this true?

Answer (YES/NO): NO